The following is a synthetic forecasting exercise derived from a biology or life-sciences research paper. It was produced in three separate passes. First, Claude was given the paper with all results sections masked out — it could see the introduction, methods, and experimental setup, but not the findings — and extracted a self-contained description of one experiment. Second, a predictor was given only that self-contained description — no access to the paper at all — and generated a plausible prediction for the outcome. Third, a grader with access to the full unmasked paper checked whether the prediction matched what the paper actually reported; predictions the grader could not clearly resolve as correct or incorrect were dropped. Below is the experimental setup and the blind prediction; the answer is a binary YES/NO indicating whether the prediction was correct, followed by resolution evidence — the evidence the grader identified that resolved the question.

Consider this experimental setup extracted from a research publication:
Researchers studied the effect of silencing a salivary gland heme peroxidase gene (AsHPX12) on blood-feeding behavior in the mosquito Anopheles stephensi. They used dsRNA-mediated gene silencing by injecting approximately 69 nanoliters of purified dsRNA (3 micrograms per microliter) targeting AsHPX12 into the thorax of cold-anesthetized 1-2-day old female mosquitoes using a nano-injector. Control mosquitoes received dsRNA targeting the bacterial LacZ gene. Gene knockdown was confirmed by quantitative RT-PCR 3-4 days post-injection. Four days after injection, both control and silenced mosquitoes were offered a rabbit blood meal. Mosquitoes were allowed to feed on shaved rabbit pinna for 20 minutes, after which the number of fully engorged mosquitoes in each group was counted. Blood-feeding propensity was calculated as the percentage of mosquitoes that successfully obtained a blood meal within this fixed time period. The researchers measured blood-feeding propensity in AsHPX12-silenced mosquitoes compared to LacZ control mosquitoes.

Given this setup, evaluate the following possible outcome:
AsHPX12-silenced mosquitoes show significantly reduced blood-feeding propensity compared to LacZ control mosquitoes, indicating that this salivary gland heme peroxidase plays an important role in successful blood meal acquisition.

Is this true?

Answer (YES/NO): YES